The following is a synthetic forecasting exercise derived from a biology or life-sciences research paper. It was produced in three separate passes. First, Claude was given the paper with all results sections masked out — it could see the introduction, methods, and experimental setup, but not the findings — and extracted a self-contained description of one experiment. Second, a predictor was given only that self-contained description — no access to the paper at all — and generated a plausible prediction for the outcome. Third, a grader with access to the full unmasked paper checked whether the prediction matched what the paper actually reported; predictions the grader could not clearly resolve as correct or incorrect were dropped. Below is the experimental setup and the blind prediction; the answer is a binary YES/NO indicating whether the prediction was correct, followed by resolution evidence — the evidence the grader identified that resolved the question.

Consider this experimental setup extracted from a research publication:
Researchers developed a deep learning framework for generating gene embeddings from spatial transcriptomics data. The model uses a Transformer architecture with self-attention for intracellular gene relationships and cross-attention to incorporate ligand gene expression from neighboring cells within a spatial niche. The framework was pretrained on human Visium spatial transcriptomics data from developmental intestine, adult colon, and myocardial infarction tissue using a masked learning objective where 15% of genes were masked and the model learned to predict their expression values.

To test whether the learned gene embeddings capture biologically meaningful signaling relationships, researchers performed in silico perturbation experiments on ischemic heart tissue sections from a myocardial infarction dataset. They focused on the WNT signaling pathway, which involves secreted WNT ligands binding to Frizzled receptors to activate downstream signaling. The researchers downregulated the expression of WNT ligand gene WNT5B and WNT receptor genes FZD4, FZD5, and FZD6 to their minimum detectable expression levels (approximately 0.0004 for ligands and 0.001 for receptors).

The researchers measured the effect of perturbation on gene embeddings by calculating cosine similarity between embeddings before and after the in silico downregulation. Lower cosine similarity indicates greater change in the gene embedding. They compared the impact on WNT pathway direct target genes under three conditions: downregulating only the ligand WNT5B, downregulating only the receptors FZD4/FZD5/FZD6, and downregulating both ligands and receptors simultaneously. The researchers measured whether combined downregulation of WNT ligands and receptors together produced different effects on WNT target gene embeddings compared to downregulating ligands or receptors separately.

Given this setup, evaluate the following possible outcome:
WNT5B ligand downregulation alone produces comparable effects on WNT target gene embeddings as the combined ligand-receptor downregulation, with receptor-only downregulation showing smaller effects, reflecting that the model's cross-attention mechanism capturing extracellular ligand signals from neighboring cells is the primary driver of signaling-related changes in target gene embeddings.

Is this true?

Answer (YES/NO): NO